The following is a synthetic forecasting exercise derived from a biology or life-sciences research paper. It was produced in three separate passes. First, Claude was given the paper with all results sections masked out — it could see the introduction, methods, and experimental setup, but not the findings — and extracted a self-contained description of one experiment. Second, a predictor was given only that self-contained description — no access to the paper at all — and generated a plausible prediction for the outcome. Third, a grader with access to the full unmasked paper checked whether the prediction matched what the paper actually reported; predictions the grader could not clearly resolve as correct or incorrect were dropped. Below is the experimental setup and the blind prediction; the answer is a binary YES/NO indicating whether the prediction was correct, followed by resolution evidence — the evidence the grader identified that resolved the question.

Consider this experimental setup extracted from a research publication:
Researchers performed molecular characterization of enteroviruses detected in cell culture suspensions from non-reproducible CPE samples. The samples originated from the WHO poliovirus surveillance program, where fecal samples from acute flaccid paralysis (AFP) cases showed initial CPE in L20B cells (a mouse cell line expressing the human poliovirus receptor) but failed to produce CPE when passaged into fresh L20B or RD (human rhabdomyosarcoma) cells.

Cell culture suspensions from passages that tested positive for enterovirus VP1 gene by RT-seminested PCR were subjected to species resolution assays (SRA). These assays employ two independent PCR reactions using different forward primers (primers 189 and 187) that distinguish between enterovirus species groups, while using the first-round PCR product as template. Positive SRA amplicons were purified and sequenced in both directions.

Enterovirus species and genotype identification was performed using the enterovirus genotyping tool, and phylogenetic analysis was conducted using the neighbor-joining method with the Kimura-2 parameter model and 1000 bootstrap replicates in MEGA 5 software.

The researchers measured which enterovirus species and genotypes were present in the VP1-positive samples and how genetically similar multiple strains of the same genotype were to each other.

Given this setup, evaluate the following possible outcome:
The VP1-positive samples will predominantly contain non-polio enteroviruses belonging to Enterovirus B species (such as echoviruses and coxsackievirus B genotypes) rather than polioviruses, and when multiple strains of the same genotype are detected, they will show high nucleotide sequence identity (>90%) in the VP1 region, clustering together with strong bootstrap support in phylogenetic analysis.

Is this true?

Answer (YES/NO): NO